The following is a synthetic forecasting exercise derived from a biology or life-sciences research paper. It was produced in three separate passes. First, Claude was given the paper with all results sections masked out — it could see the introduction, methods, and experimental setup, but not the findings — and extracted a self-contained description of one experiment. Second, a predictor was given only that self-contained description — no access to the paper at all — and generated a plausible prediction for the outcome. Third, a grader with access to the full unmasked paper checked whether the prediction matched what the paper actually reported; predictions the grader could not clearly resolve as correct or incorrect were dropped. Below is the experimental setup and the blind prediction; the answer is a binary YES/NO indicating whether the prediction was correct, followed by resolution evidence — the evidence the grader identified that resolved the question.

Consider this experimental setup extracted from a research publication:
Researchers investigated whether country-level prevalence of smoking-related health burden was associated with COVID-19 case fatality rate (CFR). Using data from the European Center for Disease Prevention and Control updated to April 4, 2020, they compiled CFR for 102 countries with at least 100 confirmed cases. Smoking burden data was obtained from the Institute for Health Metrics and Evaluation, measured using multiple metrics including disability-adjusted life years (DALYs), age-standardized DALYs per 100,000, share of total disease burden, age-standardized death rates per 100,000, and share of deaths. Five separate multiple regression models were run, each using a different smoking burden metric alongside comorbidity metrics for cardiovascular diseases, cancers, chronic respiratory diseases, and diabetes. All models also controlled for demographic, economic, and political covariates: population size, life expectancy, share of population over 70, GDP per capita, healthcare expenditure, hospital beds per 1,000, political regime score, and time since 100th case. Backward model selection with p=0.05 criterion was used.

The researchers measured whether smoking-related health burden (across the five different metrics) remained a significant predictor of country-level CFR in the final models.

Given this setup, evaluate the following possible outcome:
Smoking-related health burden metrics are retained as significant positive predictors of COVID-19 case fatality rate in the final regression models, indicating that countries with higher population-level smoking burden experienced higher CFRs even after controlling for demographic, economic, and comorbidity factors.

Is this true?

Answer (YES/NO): NO